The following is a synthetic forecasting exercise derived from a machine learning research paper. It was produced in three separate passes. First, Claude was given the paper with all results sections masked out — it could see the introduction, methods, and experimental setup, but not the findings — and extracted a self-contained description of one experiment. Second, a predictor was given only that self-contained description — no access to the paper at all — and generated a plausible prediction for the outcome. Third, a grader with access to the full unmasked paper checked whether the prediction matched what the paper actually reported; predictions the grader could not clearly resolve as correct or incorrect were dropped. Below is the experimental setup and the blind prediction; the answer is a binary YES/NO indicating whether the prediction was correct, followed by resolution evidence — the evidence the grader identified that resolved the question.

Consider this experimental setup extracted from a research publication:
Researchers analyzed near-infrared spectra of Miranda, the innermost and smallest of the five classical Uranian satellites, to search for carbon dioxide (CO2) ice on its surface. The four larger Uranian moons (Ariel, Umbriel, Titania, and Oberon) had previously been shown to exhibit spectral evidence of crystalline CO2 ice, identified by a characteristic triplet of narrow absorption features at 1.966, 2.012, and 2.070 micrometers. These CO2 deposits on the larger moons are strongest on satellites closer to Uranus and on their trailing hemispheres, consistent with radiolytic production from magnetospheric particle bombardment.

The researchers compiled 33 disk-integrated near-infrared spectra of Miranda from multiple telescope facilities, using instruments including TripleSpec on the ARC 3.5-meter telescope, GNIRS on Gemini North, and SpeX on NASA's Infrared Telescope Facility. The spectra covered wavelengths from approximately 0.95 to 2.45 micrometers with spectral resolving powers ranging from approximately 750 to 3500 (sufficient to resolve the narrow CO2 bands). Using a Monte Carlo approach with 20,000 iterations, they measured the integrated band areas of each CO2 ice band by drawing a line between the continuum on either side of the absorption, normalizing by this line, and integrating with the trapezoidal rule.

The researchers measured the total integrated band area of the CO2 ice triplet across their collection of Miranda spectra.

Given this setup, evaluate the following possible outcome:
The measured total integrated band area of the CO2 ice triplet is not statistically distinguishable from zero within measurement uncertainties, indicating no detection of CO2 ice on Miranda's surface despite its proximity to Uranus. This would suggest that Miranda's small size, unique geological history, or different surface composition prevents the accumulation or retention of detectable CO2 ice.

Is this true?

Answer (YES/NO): YES